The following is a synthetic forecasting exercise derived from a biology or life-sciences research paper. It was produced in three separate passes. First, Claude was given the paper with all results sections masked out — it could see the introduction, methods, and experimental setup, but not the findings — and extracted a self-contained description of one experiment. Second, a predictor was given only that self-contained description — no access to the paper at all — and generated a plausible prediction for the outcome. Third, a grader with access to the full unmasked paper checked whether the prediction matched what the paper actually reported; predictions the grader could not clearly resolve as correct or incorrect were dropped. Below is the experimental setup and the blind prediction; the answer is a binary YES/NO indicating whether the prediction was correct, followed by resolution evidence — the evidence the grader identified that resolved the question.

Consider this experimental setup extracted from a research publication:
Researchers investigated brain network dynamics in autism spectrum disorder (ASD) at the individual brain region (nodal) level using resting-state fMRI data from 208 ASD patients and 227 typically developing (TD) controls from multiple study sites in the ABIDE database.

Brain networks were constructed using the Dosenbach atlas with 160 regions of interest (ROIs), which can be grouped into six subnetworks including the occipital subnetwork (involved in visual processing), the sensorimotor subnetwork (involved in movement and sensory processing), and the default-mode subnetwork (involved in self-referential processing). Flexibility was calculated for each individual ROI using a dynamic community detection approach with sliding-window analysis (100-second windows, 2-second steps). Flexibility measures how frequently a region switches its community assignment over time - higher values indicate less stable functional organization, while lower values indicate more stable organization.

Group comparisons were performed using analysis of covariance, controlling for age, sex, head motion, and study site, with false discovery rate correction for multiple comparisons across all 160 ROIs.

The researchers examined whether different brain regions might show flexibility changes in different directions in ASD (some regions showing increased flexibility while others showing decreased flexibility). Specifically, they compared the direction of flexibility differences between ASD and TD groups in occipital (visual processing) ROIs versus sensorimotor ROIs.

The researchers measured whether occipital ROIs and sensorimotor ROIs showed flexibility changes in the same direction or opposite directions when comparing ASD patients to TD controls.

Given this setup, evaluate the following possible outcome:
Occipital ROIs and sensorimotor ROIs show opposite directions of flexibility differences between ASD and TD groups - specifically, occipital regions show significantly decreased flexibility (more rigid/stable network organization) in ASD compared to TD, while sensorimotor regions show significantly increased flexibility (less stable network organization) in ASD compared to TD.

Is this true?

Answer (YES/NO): YES